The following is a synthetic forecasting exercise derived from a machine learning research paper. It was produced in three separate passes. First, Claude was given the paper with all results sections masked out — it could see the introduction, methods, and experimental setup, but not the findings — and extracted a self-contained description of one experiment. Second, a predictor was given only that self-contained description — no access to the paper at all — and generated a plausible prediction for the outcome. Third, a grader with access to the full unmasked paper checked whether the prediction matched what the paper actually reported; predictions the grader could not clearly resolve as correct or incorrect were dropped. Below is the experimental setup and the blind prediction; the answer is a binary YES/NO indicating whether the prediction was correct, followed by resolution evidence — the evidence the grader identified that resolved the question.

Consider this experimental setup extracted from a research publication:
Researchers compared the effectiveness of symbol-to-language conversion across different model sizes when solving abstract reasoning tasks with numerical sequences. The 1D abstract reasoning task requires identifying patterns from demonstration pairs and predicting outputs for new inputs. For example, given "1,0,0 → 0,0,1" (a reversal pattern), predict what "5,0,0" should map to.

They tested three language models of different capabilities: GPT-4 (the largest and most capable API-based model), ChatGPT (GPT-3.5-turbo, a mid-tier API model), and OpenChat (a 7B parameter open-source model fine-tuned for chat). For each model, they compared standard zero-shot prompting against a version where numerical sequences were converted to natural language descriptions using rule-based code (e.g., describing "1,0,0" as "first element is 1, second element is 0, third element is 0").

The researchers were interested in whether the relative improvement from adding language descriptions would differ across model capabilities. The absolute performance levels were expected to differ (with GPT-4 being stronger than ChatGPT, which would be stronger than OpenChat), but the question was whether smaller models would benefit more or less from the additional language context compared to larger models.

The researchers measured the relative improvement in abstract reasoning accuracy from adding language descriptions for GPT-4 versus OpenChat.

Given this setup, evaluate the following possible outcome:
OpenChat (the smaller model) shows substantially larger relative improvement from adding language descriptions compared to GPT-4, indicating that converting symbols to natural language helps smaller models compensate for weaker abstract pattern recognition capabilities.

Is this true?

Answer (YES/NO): NO